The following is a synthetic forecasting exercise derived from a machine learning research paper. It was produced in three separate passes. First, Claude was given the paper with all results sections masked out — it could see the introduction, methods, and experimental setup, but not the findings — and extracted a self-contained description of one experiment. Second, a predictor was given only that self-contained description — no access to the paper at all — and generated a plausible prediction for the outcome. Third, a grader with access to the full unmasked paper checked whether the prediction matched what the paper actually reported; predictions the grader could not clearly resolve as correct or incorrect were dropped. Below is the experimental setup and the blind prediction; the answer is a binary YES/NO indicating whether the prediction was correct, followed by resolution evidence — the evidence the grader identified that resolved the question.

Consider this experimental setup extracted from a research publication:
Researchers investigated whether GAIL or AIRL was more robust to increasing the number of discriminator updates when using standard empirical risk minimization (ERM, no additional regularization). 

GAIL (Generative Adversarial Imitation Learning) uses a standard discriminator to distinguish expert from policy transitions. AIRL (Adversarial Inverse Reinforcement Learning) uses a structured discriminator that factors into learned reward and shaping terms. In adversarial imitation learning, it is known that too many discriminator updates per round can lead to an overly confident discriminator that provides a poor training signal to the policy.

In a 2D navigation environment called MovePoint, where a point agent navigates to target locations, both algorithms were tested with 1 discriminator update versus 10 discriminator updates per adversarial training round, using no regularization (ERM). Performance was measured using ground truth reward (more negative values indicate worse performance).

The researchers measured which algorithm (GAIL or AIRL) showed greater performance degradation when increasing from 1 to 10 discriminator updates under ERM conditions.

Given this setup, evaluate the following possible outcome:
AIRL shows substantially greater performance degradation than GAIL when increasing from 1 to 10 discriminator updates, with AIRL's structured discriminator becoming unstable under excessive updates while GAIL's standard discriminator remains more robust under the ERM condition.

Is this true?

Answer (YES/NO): NO